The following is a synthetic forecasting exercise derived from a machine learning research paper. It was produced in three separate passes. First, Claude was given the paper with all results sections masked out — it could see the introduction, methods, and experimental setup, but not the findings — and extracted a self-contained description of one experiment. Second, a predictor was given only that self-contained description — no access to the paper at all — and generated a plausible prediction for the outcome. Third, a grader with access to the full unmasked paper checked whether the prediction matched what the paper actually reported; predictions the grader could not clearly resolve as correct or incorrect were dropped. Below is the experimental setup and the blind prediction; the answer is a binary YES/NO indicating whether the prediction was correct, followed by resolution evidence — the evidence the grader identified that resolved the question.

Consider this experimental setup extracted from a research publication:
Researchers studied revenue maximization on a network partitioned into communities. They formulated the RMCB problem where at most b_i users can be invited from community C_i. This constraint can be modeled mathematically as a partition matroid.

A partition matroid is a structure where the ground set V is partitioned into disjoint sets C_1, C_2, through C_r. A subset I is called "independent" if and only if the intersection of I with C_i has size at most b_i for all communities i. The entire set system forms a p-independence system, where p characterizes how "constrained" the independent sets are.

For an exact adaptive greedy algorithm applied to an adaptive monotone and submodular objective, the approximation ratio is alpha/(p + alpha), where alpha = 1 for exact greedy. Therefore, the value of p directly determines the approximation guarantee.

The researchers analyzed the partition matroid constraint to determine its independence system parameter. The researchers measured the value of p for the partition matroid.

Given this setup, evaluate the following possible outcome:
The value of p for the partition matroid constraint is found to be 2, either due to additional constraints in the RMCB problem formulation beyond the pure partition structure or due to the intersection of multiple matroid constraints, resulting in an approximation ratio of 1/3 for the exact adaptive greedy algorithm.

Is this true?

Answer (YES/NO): NO